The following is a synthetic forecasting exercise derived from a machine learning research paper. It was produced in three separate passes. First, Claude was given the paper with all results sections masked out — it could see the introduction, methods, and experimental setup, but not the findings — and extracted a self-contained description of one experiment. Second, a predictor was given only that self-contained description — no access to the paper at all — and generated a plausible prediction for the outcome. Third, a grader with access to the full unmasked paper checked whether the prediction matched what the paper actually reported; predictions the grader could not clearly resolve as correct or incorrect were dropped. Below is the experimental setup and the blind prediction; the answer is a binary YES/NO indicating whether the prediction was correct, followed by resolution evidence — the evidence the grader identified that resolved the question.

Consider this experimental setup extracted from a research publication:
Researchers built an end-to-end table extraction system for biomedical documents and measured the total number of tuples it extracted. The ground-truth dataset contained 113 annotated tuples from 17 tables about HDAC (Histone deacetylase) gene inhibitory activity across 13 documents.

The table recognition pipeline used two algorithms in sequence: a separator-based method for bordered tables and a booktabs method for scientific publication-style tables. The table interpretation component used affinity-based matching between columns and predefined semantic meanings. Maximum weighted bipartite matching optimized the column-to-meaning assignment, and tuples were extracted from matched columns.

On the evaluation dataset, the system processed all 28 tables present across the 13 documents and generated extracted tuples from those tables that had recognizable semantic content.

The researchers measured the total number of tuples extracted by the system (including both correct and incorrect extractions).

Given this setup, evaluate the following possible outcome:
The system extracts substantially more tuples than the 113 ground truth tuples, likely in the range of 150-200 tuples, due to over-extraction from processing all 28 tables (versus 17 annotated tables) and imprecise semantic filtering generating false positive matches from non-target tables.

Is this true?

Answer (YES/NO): NO